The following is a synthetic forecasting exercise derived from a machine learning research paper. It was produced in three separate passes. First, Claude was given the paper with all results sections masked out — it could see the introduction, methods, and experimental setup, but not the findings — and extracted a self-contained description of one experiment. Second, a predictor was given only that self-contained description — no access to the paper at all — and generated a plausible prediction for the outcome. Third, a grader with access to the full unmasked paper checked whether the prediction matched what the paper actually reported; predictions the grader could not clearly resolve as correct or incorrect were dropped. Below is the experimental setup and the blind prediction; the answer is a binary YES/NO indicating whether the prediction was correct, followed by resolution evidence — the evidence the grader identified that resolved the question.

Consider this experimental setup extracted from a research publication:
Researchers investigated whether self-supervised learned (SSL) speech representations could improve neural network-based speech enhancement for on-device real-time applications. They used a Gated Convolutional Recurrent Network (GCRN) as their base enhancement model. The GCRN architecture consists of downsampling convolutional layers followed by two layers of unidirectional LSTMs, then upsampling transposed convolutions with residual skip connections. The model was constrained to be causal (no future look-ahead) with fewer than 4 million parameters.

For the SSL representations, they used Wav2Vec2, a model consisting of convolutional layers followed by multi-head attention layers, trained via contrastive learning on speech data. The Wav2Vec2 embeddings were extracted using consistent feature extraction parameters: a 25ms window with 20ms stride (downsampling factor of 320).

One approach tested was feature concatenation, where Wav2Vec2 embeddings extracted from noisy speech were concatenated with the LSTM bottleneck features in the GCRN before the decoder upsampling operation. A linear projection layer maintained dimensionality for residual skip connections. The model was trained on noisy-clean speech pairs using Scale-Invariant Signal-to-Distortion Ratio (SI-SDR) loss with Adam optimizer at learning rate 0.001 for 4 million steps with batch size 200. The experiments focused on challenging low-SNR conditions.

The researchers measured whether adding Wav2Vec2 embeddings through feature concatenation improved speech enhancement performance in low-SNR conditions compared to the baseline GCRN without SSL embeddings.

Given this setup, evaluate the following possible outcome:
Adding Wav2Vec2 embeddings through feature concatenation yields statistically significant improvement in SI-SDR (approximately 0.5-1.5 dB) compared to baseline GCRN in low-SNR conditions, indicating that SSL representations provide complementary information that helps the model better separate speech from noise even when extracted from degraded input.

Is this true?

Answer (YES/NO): NO